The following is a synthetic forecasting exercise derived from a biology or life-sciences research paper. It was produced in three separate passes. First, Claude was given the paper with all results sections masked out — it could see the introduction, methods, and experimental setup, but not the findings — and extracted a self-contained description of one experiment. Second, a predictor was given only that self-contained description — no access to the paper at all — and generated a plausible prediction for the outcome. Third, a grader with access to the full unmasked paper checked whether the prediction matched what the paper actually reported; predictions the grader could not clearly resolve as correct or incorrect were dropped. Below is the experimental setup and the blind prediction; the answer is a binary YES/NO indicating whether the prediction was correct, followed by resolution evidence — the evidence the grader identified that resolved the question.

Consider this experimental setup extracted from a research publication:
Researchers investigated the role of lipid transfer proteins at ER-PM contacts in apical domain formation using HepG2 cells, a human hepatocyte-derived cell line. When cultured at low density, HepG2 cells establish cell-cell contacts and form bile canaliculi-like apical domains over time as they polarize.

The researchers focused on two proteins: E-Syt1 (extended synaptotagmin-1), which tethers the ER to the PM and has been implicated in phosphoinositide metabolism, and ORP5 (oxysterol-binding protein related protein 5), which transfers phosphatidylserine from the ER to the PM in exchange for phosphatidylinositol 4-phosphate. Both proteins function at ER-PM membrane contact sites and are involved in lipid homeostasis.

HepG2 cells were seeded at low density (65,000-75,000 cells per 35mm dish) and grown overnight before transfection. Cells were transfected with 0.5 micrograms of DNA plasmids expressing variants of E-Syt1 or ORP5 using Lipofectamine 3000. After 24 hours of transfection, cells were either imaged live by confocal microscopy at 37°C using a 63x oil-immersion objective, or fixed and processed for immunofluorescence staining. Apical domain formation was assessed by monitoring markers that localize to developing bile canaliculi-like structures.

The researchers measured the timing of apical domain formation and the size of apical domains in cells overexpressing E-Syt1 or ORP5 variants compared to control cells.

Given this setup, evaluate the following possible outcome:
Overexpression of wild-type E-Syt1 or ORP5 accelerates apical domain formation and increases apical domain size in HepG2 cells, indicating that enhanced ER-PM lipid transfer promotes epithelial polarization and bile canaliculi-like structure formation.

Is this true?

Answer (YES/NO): NO